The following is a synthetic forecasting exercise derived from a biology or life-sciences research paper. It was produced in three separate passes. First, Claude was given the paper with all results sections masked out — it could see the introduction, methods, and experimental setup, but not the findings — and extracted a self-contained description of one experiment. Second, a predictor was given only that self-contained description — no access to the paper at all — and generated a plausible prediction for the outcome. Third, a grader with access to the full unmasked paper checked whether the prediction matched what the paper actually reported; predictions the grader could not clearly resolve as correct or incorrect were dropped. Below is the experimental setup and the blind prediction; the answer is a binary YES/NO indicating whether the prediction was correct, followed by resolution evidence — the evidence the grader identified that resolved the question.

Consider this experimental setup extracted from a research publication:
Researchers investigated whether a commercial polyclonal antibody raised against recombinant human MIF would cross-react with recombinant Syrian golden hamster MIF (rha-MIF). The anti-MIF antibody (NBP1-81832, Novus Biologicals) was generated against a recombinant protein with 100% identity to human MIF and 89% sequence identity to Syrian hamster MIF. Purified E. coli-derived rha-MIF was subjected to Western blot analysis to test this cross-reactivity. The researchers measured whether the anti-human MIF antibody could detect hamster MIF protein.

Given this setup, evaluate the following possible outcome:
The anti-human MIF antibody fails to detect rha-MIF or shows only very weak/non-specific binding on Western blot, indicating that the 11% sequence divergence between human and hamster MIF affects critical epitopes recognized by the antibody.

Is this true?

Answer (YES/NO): NO